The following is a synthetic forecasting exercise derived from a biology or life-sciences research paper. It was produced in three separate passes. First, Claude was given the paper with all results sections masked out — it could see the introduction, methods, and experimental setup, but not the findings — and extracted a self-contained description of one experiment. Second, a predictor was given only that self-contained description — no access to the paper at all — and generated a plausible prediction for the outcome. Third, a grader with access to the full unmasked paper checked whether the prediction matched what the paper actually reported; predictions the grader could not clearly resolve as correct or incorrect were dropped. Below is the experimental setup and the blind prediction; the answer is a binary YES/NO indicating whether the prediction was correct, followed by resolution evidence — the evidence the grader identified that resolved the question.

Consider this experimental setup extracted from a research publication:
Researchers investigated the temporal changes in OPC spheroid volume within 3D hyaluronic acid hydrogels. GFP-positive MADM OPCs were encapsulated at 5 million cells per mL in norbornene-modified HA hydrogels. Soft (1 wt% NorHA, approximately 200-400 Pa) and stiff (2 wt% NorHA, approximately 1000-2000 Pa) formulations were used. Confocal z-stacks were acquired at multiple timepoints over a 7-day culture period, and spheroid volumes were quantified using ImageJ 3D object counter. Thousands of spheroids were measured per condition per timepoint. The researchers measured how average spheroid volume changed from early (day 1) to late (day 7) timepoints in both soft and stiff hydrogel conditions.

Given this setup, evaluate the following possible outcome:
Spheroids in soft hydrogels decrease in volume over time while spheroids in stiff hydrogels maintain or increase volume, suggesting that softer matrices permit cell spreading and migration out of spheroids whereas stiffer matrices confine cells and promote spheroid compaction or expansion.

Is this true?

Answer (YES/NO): NO